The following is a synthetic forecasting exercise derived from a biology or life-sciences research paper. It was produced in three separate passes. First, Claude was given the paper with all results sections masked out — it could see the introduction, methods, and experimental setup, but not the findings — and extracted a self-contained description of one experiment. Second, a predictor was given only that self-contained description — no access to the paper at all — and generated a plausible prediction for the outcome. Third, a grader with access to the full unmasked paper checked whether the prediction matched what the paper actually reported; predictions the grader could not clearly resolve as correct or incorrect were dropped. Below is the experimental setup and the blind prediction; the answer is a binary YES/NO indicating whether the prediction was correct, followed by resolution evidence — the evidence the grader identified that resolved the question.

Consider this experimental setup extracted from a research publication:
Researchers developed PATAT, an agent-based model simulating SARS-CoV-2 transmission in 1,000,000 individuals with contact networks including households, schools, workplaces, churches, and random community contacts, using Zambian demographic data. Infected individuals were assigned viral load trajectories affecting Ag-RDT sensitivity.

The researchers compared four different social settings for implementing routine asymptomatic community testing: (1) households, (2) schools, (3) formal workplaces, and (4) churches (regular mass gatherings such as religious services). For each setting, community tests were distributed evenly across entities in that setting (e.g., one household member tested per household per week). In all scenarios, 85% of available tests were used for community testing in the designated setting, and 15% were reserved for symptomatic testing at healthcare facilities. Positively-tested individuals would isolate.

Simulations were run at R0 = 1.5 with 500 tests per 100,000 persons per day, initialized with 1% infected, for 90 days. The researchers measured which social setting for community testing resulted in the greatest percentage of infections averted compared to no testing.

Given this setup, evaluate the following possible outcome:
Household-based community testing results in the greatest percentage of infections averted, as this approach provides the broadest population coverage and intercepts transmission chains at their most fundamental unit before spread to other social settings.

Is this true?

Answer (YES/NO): YES